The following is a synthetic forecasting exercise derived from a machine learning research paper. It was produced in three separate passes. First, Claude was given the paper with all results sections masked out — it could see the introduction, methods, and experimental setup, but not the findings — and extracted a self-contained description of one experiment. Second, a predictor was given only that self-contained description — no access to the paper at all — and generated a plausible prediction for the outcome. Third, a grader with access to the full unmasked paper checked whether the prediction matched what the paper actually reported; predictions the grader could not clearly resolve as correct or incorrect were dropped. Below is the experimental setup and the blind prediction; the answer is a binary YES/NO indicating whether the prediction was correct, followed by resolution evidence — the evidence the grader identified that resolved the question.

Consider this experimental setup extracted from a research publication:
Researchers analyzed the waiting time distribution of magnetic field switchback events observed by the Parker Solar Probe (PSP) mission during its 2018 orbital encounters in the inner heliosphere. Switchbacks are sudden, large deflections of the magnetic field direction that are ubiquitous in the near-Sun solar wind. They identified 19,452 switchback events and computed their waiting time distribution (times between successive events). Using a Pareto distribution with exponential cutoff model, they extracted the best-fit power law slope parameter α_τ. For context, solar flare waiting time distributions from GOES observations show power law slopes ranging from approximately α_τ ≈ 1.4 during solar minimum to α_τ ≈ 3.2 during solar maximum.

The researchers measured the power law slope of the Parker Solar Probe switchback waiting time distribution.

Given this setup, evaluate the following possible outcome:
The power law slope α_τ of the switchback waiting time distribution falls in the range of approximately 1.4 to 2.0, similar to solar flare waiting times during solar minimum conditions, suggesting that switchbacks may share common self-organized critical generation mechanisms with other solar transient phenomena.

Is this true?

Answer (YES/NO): NO